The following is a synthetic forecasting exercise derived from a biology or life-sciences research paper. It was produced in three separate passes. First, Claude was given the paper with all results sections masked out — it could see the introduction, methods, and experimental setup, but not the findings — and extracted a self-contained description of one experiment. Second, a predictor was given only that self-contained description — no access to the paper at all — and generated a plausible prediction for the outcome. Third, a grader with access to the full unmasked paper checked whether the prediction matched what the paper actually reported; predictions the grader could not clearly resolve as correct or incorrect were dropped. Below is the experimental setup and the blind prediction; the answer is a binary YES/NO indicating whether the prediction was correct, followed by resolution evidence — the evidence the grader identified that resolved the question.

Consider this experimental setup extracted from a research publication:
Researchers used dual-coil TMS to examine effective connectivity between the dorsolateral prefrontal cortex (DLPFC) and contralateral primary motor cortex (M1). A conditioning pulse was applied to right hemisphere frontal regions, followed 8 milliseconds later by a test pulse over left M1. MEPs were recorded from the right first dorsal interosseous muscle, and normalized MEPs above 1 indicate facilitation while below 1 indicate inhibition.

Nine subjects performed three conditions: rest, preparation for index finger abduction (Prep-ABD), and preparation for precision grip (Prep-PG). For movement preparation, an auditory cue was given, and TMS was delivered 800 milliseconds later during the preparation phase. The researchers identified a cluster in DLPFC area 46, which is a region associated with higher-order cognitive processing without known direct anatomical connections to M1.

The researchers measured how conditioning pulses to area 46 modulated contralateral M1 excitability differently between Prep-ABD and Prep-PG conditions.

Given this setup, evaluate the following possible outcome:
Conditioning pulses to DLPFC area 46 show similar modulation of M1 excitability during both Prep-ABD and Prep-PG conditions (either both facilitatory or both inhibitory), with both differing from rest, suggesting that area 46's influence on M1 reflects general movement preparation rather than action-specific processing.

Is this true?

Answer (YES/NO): NO